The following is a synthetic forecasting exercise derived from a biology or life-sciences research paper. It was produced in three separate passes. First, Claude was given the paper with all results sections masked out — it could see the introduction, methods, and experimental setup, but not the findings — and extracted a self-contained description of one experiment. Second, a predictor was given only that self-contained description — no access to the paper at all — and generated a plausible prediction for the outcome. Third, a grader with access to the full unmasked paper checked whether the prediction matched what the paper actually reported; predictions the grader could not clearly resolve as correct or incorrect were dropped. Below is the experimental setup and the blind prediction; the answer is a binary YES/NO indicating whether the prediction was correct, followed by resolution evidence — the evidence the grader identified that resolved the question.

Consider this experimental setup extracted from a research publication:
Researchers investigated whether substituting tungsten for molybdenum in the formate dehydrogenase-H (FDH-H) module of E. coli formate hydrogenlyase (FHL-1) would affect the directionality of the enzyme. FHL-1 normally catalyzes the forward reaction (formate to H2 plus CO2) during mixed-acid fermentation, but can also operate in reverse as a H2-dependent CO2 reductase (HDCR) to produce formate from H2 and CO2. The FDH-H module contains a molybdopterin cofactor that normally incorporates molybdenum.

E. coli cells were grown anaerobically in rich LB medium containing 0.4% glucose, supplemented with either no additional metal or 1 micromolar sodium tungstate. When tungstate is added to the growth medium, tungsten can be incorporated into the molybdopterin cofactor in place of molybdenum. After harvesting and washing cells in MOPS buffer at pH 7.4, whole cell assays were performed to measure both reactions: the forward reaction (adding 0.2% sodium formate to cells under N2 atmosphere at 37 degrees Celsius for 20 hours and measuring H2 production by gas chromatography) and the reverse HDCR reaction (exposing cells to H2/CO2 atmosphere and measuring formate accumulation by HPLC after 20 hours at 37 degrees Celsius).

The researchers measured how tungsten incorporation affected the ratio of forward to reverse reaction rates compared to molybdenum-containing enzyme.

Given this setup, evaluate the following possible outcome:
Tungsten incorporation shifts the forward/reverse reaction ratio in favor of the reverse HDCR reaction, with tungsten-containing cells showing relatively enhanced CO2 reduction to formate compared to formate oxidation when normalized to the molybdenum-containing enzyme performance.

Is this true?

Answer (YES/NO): YES